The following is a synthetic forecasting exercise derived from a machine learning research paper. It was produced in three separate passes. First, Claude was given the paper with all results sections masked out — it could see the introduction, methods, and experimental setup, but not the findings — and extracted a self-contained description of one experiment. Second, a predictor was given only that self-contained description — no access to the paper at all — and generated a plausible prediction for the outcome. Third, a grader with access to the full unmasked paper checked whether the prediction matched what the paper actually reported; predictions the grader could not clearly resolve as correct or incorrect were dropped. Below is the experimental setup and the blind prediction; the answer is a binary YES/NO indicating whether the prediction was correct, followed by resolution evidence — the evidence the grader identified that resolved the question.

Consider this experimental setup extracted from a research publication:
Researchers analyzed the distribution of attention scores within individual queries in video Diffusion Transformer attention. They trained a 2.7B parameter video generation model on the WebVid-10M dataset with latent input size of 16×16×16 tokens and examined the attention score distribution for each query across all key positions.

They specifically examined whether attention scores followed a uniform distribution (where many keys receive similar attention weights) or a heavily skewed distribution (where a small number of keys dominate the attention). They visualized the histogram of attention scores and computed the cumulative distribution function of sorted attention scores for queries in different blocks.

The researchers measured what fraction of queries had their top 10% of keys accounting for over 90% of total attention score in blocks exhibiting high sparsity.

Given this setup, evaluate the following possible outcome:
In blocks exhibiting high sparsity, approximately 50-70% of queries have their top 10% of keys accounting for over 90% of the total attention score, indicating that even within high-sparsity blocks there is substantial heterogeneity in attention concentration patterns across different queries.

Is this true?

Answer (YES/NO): NO